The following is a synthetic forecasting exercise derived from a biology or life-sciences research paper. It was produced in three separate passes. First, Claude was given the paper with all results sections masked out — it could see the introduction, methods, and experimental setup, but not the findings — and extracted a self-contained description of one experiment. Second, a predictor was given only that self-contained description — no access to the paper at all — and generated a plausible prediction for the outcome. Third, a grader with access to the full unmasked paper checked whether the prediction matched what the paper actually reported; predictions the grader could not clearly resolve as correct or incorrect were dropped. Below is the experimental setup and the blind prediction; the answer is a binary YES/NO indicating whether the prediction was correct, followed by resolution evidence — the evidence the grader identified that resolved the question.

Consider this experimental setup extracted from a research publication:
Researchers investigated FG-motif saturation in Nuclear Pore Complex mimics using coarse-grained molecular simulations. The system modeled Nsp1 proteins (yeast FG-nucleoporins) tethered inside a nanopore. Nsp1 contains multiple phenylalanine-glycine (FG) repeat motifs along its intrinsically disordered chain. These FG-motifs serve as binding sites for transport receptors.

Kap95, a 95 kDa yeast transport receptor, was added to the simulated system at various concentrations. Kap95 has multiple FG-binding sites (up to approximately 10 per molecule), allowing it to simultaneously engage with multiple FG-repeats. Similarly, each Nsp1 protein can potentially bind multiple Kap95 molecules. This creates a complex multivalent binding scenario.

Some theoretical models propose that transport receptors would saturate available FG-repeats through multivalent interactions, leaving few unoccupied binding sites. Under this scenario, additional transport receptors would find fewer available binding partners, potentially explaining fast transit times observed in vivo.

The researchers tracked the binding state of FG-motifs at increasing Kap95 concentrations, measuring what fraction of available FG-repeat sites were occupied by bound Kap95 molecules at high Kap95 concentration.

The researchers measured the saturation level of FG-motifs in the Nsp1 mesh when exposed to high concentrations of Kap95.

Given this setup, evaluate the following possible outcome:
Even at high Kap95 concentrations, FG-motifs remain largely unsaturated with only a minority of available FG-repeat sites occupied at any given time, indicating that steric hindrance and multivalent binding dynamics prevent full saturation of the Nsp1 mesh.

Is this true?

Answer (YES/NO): YES